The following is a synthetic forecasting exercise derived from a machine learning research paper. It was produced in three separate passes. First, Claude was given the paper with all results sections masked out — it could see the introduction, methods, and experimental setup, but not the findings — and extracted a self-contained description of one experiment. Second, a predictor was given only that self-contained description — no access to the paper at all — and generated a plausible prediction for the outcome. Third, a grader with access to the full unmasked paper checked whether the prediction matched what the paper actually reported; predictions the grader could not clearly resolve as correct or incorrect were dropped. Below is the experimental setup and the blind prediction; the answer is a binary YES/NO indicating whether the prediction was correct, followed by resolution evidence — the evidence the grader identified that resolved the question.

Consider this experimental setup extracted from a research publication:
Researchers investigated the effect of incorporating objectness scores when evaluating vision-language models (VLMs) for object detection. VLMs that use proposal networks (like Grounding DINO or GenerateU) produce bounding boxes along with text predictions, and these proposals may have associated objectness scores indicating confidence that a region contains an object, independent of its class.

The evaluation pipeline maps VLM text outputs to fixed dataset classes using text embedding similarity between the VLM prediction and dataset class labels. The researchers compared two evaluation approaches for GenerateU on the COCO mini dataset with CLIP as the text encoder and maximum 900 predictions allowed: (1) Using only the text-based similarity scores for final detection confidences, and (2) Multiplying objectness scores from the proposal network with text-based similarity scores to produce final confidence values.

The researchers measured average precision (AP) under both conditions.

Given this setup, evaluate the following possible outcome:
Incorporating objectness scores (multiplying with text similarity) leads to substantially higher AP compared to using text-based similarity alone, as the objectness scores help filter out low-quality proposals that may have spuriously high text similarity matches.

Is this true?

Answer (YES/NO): YES